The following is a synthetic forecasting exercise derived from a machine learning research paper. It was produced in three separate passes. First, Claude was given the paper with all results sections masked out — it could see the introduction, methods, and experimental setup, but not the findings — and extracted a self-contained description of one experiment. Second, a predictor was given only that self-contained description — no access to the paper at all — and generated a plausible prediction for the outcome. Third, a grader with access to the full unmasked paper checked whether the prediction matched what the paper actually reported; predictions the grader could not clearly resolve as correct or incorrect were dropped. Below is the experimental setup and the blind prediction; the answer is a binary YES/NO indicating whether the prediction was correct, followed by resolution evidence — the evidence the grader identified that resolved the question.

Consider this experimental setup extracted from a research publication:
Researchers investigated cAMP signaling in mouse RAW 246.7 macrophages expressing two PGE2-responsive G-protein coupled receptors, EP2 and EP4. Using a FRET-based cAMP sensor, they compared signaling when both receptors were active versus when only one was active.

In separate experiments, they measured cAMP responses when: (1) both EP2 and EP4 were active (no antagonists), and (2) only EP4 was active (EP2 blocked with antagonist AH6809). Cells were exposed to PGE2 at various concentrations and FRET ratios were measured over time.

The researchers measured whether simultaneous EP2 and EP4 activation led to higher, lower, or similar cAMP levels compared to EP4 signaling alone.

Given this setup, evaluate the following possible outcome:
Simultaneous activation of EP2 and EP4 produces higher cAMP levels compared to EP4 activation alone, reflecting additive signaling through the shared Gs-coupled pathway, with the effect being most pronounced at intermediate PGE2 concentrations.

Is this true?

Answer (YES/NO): NO